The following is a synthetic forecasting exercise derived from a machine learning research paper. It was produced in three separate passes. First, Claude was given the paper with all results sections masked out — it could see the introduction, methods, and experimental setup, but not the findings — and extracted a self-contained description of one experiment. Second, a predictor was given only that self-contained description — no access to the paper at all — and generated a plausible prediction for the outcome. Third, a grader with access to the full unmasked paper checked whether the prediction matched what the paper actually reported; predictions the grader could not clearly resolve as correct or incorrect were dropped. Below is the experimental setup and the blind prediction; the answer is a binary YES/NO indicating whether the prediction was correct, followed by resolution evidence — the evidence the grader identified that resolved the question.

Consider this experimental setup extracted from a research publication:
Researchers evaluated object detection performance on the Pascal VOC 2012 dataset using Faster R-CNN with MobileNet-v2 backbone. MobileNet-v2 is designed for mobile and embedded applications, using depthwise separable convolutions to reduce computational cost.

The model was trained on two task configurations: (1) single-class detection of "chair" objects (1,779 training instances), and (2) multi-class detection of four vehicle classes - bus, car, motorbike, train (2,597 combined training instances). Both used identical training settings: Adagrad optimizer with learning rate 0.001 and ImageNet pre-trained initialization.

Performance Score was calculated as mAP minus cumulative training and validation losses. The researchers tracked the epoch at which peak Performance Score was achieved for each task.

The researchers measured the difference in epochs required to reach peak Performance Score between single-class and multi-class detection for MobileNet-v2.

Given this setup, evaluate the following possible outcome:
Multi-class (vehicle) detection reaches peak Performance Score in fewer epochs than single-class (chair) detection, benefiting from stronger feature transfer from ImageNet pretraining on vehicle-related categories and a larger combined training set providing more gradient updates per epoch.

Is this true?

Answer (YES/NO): NO